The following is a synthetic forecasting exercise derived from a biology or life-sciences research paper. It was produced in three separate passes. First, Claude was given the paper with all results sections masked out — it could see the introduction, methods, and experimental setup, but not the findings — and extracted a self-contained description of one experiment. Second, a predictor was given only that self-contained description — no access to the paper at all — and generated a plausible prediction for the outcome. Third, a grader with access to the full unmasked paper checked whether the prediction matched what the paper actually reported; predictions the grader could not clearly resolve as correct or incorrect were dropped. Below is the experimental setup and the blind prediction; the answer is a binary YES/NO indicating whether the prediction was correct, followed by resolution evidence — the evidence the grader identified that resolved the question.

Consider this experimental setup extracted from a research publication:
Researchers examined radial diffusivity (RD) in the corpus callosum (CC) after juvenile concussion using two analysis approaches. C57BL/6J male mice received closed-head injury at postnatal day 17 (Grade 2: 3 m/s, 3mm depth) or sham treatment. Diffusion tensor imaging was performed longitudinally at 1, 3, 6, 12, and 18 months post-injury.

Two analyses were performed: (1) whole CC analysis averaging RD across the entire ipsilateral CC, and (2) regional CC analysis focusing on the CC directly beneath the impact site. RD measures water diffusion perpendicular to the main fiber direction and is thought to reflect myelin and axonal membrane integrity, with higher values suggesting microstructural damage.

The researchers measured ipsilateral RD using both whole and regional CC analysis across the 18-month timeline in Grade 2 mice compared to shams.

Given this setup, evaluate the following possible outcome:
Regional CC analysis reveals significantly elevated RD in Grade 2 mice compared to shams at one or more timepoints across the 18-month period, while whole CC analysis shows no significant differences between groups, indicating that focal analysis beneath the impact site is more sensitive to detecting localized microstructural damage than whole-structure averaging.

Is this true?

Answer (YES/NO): NO